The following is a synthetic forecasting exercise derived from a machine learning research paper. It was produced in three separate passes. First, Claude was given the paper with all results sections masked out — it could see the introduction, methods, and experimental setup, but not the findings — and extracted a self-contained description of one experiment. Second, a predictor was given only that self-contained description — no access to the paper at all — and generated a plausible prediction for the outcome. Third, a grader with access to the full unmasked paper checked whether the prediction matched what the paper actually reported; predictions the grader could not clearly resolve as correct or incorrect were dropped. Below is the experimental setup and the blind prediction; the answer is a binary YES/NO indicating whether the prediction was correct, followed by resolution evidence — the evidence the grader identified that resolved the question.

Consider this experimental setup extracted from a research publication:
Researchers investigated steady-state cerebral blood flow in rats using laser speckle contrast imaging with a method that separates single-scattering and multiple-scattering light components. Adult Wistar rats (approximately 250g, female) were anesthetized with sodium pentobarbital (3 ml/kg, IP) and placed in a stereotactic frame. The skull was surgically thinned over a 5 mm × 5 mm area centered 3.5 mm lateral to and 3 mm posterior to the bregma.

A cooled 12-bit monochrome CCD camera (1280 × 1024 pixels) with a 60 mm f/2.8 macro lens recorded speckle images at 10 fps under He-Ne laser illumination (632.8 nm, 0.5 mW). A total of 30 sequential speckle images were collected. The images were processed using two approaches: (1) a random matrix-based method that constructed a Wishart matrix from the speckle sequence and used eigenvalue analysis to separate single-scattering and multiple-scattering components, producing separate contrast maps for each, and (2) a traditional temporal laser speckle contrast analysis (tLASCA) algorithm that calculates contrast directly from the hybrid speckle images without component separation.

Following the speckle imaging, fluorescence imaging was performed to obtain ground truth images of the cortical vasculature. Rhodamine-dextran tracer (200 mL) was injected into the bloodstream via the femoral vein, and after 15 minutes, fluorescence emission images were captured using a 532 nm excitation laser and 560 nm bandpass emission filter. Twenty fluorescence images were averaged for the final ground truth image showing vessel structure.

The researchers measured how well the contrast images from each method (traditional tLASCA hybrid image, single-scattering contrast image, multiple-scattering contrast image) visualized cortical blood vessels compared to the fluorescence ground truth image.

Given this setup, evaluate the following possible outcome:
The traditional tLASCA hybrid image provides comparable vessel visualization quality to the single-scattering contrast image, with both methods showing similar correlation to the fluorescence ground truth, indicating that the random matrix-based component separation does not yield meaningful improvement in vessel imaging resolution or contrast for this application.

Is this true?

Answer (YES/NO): NO